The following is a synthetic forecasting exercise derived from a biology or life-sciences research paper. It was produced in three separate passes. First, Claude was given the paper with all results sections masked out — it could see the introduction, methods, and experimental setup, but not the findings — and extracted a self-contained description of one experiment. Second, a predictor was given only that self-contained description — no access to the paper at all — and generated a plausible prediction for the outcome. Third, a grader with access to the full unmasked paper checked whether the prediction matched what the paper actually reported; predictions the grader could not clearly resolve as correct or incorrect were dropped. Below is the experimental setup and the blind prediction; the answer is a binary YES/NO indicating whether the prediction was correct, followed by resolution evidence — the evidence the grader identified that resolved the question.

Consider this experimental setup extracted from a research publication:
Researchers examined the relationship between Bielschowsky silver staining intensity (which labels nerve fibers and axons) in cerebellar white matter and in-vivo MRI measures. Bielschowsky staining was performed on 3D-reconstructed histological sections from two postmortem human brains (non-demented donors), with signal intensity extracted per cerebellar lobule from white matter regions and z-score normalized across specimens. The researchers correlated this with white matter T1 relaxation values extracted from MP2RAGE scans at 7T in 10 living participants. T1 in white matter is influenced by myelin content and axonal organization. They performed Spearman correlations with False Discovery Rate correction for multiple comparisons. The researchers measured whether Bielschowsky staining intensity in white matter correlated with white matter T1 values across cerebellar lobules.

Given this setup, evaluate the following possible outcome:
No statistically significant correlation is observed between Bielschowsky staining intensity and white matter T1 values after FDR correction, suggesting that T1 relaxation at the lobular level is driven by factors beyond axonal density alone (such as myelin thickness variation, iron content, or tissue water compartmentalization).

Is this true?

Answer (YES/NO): YES